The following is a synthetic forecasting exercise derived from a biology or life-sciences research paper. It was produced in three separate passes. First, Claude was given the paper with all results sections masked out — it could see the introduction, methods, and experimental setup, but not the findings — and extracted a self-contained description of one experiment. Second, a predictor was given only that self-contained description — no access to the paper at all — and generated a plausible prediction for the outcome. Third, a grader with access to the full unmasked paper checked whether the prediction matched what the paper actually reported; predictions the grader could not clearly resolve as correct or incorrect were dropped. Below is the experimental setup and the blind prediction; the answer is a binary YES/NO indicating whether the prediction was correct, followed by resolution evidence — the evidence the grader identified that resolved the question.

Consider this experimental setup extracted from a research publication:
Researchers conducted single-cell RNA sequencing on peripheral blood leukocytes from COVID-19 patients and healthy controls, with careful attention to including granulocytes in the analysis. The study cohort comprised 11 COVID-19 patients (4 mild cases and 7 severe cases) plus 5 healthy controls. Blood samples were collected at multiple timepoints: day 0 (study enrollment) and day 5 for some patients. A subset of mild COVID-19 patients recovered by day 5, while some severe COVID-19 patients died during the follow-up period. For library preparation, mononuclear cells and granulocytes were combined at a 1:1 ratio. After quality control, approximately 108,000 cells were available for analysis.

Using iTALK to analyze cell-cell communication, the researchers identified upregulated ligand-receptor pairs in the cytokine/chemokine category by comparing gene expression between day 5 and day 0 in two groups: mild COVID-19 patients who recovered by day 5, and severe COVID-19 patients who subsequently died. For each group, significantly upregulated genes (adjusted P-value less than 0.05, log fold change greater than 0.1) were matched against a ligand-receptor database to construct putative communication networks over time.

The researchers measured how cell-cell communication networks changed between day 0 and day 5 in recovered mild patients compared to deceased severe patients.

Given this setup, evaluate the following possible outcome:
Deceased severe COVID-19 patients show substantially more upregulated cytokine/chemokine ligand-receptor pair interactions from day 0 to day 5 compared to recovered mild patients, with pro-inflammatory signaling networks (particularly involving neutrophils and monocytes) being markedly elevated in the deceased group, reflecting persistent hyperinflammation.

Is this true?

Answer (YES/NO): NO